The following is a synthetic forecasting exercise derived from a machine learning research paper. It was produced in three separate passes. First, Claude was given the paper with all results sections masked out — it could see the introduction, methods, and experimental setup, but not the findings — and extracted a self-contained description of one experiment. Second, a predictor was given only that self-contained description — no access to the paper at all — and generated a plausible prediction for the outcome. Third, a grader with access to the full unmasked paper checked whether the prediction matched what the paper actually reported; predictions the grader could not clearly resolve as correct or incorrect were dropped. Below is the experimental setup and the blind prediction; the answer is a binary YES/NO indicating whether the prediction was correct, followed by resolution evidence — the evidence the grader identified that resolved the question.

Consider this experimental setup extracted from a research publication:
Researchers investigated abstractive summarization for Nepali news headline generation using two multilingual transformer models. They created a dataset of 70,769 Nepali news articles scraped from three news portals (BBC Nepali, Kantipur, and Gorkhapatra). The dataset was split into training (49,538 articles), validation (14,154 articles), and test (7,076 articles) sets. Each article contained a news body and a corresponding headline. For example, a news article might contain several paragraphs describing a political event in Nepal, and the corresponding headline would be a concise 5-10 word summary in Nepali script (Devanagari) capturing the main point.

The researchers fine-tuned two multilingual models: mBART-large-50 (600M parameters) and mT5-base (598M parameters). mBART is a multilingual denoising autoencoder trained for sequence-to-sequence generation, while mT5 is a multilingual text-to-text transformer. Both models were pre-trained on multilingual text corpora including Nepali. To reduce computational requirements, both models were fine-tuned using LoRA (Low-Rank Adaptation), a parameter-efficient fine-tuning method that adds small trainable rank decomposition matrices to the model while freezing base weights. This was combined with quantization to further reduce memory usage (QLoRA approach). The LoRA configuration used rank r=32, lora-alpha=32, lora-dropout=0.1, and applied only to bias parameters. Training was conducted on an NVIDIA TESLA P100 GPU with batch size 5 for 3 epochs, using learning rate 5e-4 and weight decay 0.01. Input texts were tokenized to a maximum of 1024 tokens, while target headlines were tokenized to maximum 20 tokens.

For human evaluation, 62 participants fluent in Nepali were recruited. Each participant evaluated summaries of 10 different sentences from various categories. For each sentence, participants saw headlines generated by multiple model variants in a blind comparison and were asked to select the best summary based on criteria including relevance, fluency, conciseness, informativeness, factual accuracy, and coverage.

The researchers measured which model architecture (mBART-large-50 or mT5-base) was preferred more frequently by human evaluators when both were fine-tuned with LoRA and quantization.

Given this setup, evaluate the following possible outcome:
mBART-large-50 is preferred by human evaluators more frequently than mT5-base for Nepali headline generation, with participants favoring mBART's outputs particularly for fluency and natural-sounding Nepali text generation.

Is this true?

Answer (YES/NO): YES